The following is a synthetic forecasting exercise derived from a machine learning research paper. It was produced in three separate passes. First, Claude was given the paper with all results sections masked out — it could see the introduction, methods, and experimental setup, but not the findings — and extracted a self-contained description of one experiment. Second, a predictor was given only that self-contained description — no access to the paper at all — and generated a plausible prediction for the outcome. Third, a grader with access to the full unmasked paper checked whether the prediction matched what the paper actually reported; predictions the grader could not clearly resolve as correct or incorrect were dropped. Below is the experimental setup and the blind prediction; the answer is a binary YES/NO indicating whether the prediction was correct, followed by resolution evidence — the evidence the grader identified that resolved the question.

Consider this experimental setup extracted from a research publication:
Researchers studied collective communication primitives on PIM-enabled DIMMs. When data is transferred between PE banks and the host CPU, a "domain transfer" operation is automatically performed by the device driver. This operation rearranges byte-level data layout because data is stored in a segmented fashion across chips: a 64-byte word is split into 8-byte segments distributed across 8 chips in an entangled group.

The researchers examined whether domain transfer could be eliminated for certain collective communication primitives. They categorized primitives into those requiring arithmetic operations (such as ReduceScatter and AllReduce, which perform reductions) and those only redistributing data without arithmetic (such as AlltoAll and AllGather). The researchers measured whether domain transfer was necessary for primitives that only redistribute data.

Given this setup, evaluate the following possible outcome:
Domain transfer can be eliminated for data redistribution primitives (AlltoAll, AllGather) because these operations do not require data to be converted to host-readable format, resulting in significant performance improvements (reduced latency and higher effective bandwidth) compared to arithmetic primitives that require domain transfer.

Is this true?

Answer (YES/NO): YES